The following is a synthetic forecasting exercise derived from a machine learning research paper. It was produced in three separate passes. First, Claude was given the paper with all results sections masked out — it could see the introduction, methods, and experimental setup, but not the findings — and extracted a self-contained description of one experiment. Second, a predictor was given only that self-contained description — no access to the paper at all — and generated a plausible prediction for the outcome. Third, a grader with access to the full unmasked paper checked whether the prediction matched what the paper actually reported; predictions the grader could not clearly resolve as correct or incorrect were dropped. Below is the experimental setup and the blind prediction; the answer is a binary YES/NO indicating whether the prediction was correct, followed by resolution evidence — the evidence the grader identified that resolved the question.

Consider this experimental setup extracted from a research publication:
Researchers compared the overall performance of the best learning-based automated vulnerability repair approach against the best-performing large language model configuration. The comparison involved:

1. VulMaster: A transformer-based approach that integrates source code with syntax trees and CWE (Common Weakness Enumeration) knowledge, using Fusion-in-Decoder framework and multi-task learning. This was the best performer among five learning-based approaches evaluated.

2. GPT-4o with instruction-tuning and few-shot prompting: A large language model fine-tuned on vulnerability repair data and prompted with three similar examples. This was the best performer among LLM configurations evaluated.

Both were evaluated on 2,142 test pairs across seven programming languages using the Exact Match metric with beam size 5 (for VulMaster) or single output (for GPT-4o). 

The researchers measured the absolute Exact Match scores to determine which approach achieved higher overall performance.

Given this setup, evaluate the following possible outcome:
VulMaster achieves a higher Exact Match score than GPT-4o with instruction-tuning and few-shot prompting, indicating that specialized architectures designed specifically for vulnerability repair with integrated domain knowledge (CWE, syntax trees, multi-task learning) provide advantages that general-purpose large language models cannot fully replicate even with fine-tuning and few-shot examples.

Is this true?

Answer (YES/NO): NO